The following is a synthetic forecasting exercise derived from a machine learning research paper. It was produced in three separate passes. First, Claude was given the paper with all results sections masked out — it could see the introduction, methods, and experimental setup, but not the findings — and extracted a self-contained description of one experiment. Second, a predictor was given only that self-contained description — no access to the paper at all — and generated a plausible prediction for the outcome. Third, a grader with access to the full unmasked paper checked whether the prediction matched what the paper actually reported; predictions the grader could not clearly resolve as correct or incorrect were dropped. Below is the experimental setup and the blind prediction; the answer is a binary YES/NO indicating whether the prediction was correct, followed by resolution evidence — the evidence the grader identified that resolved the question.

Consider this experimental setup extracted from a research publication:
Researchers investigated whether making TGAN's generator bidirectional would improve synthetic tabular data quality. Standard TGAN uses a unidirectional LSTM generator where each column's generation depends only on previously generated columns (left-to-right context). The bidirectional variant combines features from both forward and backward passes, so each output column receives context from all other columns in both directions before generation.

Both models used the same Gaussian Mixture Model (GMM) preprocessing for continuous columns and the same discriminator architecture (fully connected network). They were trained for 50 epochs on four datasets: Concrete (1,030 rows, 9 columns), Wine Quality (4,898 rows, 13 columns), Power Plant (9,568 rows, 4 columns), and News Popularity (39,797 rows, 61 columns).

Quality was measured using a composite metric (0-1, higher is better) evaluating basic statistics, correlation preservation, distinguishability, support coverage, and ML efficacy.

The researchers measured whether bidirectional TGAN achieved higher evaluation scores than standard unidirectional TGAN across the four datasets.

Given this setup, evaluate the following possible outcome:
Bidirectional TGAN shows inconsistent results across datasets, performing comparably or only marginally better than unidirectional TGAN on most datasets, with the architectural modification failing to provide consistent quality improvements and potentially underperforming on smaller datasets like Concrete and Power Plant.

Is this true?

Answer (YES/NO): NO